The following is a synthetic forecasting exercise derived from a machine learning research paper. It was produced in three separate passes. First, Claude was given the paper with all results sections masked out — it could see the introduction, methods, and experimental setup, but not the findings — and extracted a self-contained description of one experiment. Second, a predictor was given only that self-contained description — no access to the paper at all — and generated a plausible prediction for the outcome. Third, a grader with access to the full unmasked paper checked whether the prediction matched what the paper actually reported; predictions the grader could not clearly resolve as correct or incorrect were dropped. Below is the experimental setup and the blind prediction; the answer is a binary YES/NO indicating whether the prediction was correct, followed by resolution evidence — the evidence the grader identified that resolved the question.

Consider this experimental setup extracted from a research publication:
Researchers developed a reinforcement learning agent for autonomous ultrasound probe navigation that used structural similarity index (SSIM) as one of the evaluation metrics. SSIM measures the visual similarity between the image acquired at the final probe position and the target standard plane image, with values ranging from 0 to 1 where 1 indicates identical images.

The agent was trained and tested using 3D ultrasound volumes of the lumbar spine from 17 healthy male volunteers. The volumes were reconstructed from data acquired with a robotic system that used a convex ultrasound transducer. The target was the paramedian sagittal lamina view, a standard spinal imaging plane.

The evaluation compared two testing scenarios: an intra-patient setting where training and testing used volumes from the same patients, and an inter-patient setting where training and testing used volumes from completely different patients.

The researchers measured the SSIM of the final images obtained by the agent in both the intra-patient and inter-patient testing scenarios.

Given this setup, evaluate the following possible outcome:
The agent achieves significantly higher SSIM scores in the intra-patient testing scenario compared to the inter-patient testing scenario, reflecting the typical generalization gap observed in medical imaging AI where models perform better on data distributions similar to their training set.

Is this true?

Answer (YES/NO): YES